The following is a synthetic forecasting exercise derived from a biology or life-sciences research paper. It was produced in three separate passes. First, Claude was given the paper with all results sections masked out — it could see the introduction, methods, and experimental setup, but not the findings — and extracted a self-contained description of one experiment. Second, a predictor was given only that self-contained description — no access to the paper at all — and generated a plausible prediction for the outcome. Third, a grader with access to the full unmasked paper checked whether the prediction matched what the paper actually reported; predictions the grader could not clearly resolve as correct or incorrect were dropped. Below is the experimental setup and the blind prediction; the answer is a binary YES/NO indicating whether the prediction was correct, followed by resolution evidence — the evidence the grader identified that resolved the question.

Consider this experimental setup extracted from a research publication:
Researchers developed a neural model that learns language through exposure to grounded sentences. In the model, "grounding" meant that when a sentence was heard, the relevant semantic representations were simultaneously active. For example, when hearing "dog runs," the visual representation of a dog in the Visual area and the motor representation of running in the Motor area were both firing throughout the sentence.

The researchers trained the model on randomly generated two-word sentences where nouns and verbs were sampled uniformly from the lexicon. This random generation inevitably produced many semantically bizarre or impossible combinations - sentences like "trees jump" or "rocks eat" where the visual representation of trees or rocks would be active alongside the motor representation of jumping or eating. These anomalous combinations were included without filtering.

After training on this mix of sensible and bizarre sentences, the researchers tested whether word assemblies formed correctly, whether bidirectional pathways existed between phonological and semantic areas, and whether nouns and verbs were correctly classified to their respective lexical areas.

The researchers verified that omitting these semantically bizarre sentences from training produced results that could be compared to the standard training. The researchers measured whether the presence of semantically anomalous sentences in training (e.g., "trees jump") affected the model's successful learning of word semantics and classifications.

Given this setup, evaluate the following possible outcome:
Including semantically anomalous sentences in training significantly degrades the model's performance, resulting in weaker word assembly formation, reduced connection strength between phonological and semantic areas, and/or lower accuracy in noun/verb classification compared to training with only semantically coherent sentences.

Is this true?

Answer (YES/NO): NO